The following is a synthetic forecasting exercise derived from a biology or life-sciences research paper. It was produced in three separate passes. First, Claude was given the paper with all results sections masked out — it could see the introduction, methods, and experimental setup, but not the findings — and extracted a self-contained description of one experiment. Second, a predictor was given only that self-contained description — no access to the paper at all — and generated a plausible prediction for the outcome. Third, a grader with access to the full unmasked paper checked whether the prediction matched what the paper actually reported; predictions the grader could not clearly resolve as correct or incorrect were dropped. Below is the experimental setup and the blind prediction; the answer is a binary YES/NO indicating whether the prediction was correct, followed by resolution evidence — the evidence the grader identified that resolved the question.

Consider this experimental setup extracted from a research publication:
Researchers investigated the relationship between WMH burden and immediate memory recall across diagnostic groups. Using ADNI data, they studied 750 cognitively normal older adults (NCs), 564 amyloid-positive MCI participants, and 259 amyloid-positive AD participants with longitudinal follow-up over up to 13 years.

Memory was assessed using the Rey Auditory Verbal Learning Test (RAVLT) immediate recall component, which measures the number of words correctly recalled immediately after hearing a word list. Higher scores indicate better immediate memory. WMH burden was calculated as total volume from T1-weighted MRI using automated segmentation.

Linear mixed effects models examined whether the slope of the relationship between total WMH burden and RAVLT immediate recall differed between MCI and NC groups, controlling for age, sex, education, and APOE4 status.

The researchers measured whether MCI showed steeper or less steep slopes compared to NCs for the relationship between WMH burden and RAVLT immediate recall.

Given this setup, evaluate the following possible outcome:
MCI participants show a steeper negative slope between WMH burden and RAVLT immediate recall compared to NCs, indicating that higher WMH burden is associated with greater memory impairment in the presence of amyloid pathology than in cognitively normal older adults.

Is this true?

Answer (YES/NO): YES